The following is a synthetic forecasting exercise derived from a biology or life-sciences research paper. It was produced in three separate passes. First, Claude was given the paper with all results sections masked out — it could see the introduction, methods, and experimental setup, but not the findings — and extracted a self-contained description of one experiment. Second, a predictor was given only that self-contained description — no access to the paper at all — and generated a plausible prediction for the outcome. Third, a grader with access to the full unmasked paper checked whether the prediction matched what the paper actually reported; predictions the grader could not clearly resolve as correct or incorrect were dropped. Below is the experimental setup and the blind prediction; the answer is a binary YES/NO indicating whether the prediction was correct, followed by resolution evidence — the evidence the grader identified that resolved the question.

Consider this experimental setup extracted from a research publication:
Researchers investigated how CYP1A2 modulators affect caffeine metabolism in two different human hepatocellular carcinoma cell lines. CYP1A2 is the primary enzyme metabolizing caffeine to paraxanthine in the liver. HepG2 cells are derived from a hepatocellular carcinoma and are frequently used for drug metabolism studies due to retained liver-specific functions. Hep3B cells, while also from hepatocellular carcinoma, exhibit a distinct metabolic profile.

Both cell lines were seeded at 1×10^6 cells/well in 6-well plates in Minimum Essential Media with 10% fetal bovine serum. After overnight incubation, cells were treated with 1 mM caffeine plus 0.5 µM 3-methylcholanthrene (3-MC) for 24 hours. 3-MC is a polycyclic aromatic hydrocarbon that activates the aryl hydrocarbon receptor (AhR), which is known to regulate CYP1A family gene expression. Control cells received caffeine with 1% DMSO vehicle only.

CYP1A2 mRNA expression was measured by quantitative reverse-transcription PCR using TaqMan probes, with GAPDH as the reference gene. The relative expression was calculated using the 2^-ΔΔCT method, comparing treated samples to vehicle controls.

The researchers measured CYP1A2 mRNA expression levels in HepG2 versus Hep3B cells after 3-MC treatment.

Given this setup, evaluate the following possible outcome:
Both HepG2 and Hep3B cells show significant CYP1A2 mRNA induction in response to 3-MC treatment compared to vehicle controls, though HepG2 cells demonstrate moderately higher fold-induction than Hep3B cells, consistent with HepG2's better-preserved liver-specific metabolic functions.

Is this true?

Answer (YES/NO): NO